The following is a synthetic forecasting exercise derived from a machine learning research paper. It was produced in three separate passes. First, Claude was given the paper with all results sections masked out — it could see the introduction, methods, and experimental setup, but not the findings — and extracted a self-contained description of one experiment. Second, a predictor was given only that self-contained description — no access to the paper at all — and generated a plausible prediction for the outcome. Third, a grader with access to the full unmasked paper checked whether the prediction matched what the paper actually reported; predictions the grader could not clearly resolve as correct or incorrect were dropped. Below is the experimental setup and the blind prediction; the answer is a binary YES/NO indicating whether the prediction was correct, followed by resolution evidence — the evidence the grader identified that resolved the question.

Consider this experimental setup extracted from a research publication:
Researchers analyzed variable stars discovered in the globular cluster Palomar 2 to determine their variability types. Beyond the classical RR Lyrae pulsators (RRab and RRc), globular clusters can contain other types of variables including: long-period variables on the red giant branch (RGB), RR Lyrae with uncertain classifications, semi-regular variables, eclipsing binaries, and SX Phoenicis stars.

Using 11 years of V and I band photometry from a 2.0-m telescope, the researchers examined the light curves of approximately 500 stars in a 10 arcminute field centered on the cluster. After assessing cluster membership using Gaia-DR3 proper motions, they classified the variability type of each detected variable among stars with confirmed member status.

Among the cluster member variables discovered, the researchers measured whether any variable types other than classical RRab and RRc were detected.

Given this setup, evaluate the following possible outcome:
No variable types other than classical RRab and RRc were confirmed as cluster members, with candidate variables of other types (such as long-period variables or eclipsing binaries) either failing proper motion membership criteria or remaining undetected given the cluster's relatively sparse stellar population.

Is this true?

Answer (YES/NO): NO